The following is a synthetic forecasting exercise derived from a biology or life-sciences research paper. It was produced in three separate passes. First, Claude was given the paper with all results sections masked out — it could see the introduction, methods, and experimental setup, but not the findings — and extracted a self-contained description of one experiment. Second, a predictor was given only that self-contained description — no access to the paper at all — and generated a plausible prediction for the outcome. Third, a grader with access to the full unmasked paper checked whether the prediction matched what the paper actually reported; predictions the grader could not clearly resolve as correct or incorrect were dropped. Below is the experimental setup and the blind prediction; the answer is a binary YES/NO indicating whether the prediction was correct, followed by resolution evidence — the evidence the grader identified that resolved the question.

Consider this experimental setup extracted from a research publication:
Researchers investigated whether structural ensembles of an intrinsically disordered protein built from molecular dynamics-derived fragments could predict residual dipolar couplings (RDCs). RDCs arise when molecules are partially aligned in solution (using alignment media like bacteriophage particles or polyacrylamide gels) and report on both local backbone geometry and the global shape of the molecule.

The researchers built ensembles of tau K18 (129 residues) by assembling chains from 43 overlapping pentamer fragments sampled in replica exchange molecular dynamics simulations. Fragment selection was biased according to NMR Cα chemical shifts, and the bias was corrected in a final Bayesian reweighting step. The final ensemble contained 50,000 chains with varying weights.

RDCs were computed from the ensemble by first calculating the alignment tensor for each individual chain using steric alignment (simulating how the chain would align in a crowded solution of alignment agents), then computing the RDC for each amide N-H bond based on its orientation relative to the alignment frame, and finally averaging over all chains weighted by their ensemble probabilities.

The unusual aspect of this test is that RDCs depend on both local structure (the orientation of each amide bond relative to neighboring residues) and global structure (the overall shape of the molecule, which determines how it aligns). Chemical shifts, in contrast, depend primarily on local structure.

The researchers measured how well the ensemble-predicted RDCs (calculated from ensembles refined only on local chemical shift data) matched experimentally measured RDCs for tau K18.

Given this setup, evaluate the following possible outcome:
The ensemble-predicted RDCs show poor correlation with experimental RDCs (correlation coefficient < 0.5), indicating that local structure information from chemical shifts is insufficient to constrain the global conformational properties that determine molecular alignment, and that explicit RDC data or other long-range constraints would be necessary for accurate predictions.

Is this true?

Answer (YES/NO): NO